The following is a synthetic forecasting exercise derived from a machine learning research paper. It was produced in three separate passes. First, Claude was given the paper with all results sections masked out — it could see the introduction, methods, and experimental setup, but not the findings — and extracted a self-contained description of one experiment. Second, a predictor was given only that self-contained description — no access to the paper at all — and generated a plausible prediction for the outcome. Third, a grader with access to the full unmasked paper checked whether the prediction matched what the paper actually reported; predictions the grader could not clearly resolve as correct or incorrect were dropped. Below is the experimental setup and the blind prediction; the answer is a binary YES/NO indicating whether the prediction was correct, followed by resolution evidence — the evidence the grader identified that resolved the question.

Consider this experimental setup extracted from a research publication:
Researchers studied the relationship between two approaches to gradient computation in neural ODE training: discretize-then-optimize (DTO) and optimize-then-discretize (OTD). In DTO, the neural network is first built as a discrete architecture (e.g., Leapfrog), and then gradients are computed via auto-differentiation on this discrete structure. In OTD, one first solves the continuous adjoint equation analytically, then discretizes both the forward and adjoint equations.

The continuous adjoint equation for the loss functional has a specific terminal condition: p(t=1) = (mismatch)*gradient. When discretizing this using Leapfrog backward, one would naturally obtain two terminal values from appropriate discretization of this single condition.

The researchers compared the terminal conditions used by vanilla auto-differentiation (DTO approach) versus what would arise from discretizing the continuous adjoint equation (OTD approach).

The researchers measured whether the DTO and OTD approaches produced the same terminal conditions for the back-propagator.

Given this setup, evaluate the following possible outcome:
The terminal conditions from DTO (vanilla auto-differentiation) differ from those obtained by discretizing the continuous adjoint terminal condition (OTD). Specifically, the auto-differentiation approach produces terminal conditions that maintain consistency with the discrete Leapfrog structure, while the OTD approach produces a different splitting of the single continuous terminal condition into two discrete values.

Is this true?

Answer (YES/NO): YES